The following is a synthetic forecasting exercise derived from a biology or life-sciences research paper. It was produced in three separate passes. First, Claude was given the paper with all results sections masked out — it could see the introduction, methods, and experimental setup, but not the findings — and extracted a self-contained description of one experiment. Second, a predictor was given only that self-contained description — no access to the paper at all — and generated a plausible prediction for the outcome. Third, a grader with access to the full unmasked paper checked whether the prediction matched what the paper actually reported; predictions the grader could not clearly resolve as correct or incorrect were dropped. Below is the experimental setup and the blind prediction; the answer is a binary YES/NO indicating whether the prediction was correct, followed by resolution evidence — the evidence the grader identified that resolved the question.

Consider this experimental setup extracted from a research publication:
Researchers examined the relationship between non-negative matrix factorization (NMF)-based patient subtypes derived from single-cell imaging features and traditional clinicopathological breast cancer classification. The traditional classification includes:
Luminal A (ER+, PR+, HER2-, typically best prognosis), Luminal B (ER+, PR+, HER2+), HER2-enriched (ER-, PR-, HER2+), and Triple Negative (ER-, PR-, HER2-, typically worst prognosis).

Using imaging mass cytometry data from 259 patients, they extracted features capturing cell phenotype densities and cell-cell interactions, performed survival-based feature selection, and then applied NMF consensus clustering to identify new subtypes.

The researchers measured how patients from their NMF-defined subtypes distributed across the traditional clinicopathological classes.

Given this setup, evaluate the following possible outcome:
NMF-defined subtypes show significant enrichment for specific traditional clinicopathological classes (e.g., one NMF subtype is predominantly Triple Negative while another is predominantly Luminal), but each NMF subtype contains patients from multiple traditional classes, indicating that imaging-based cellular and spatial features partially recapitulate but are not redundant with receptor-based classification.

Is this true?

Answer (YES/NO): YES